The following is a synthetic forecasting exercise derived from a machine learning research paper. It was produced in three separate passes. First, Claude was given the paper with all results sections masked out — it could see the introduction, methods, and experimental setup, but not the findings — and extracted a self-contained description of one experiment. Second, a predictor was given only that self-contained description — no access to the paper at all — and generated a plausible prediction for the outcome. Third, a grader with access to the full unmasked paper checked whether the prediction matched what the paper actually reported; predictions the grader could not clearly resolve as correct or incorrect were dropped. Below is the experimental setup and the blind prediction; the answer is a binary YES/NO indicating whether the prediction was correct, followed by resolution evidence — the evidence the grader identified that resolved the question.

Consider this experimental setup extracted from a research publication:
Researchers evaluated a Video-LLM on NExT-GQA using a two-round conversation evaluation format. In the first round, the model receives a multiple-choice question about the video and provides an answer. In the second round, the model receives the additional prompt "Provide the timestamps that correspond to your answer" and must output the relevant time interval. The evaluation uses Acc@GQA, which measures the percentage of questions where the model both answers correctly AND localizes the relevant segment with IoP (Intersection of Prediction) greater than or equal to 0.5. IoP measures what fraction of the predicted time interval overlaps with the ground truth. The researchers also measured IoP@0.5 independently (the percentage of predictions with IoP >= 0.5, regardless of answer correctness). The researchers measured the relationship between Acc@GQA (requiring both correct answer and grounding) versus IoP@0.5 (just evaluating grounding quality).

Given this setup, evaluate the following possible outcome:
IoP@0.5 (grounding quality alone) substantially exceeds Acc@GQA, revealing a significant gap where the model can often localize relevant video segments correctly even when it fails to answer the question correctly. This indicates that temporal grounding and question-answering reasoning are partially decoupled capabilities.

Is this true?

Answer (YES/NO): NO